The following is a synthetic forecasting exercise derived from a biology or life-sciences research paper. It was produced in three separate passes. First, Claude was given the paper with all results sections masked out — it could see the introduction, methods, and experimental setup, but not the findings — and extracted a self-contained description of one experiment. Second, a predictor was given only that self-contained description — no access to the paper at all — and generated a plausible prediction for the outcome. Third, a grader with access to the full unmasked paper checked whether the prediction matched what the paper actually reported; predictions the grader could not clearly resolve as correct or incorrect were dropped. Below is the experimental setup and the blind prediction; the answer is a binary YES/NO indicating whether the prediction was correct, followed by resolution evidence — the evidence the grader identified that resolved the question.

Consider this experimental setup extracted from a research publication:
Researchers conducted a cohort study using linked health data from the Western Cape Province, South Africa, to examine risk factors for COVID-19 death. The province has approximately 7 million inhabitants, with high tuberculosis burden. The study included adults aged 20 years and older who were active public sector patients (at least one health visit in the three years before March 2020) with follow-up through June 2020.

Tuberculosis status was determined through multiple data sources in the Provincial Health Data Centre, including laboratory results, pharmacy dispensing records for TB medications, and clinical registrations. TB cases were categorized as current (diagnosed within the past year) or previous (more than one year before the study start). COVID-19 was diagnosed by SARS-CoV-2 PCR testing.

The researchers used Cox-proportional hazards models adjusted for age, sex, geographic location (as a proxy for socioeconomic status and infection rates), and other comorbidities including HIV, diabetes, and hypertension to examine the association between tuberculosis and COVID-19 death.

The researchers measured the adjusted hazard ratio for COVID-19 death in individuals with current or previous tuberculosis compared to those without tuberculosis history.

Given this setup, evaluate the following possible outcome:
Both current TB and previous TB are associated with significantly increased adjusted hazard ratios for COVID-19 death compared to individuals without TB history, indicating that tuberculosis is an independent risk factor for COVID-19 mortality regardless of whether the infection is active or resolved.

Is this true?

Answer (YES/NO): YES